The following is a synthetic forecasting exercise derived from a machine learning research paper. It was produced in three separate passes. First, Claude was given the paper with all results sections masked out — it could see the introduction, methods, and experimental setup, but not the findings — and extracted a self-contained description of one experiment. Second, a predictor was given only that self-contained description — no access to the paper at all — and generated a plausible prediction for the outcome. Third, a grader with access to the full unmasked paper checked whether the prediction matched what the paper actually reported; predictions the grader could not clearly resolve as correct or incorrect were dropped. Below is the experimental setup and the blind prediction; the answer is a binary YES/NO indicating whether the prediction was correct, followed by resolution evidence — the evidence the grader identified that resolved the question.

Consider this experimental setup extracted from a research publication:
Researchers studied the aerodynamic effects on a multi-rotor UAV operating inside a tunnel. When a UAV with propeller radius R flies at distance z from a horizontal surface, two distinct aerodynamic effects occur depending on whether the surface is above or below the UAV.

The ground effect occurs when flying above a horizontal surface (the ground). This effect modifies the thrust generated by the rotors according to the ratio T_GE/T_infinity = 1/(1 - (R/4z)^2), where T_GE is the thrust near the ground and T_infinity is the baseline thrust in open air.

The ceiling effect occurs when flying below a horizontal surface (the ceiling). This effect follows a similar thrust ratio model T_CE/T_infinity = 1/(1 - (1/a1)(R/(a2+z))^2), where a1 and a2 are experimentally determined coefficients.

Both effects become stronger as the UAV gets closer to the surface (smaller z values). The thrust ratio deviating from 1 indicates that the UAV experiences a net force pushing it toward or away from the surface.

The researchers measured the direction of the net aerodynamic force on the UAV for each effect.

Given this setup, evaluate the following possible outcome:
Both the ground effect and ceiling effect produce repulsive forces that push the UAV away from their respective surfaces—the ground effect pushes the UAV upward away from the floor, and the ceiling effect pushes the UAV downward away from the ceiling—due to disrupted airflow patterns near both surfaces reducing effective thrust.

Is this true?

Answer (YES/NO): NO